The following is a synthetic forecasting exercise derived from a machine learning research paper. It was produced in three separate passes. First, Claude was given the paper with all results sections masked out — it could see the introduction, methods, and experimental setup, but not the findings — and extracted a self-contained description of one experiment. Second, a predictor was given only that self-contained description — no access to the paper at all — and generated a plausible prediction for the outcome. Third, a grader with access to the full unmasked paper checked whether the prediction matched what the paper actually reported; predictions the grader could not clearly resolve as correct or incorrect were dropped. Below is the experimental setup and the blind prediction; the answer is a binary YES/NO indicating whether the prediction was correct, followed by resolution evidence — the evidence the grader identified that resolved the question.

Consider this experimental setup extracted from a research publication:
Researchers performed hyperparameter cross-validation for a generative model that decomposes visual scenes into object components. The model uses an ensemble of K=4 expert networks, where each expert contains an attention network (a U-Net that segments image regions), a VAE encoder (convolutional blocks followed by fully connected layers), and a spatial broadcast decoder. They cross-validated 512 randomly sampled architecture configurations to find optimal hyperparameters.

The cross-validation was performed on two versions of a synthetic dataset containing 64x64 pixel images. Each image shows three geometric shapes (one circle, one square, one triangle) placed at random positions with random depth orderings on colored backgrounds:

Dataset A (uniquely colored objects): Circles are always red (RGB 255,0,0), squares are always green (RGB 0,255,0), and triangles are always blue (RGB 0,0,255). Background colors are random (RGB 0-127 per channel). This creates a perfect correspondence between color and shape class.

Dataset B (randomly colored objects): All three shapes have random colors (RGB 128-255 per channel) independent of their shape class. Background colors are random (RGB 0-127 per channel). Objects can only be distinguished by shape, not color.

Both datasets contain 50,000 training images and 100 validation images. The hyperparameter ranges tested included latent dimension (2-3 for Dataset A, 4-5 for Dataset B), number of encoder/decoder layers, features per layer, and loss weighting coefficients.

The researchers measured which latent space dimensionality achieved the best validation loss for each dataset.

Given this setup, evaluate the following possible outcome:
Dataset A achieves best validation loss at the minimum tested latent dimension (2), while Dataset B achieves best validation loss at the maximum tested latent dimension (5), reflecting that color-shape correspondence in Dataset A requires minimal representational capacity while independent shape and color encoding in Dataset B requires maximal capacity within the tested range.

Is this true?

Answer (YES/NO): YES